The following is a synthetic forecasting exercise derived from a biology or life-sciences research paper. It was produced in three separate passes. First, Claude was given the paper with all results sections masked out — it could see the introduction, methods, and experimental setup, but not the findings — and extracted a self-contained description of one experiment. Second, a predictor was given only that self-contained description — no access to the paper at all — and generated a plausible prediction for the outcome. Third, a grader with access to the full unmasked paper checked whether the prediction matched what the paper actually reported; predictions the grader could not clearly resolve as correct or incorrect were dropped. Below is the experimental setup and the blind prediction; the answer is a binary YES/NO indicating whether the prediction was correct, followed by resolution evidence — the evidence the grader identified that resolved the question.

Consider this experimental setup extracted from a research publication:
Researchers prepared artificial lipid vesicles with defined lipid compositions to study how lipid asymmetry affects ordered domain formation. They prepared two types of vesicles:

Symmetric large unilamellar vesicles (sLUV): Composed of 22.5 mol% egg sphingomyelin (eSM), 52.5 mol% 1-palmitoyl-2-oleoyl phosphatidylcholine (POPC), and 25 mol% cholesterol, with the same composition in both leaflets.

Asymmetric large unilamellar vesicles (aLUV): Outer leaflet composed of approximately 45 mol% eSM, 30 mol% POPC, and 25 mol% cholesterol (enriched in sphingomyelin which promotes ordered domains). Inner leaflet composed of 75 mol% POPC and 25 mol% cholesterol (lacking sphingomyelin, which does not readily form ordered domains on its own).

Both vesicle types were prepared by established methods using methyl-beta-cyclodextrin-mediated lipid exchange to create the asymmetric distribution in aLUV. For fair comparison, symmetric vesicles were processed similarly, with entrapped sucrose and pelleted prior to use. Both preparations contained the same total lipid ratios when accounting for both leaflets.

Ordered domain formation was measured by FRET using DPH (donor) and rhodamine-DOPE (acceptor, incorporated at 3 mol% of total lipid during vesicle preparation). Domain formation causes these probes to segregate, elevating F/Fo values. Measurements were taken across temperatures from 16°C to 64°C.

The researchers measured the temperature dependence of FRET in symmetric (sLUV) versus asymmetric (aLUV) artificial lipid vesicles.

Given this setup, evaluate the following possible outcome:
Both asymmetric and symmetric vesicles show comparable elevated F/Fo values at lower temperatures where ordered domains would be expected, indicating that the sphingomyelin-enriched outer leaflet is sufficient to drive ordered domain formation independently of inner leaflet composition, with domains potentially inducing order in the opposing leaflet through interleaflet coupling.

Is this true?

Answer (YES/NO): NO